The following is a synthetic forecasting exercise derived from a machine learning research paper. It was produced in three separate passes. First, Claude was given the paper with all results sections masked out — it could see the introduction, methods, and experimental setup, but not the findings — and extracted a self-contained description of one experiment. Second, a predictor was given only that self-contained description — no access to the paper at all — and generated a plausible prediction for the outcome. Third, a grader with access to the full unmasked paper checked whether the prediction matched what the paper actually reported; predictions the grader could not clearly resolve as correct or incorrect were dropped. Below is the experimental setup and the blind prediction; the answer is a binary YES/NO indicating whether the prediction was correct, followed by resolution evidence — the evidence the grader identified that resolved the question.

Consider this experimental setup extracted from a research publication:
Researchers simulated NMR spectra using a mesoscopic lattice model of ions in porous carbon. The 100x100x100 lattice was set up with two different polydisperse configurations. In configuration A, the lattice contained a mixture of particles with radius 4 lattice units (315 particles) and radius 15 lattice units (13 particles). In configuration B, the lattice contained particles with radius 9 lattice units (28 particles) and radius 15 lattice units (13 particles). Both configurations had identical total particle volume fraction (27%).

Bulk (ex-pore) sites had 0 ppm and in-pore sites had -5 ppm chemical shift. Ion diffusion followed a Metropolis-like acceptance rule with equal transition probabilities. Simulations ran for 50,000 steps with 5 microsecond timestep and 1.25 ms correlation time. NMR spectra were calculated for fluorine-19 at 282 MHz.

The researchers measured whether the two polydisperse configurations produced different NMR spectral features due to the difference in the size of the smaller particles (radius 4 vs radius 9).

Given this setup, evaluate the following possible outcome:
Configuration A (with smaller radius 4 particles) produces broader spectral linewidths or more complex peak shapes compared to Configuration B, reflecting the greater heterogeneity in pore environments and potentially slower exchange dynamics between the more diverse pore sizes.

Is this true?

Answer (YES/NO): NO